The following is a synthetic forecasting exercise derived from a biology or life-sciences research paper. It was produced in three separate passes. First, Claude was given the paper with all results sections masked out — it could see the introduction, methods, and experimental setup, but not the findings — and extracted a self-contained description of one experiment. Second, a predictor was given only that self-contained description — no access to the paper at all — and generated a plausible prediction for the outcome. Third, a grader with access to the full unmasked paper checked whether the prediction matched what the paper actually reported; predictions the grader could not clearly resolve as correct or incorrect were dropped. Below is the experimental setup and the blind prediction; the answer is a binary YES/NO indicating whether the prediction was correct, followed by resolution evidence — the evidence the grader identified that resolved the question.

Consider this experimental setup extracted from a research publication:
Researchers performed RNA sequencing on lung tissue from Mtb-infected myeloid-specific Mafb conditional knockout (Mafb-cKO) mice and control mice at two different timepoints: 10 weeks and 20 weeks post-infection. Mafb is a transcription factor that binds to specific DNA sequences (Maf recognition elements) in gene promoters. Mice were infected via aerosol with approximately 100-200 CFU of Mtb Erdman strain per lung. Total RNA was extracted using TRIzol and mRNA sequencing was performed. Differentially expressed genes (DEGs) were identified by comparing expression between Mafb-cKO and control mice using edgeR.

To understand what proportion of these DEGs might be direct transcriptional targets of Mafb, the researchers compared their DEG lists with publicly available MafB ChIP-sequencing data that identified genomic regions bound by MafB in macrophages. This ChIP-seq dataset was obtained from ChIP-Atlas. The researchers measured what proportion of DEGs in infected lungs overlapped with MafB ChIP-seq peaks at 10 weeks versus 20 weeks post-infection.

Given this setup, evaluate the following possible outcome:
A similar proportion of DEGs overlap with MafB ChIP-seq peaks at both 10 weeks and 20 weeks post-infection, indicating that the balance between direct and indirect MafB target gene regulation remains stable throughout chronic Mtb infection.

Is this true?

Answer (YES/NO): NO